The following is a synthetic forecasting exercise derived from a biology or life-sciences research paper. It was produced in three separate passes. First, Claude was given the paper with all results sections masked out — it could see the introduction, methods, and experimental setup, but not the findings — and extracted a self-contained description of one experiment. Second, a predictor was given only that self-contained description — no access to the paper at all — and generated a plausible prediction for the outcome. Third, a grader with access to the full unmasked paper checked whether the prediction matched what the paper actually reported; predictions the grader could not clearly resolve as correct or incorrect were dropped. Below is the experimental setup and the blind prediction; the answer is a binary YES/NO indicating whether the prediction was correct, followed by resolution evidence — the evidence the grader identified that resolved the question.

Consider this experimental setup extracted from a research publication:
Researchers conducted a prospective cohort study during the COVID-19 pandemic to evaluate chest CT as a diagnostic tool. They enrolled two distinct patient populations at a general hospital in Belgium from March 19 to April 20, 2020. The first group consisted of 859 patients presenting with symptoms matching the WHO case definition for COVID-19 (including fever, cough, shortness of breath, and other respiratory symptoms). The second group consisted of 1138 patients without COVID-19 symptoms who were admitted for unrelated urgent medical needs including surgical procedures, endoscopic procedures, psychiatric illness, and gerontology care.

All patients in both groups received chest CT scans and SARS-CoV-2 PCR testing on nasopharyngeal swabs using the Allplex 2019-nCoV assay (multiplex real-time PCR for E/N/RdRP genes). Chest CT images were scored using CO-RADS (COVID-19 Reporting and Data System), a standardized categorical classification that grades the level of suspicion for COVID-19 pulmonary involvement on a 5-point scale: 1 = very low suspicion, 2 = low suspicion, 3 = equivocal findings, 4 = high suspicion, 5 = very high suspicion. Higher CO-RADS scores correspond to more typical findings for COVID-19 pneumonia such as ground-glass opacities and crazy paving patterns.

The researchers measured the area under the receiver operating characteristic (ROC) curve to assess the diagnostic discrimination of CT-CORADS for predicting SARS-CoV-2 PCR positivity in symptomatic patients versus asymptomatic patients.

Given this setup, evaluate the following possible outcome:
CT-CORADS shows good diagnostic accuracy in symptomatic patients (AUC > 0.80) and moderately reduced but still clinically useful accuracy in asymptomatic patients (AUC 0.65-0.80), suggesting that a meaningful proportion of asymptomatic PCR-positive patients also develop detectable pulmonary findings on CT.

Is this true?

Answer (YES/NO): YES